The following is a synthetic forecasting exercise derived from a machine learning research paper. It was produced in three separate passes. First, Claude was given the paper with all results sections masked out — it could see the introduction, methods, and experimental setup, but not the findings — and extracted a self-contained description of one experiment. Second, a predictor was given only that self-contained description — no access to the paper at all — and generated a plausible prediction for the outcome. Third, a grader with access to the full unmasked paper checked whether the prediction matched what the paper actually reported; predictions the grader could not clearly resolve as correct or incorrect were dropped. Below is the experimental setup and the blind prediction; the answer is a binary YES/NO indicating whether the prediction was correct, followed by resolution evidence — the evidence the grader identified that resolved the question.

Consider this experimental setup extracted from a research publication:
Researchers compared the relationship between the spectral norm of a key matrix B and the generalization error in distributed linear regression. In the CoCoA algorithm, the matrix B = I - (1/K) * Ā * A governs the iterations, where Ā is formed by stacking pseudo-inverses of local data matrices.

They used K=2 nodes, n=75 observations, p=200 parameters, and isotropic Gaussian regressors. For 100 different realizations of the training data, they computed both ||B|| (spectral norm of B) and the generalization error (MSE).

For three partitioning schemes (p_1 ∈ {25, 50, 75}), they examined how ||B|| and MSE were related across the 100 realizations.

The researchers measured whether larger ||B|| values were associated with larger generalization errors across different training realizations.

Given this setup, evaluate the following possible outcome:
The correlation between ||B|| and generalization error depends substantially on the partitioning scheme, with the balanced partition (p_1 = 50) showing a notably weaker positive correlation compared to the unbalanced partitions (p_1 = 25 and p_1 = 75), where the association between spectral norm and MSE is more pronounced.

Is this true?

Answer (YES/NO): NO